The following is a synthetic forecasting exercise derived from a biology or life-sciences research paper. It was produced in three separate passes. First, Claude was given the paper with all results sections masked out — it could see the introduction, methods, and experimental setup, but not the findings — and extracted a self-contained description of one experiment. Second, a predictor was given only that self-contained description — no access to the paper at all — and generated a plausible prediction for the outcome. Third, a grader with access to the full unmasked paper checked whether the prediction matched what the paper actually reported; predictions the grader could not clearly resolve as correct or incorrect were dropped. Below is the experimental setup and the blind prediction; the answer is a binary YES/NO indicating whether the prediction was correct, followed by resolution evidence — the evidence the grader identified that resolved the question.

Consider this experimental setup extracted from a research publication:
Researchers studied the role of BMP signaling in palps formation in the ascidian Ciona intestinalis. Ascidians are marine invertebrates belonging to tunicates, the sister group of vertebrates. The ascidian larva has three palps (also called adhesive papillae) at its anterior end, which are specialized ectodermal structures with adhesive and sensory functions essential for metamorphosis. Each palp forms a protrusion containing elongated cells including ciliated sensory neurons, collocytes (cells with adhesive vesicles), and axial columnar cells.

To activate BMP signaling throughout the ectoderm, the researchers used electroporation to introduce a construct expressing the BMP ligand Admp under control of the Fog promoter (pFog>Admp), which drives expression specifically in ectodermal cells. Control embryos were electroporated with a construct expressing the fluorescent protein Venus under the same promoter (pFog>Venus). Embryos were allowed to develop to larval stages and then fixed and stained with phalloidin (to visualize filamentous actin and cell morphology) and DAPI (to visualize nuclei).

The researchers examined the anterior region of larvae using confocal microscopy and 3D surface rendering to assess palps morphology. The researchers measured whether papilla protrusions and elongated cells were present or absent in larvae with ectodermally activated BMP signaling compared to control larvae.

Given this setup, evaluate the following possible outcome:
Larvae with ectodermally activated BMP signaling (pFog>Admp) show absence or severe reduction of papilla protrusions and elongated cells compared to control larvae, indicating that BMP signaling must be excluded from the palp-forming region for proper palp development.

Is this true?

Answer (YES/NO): YES